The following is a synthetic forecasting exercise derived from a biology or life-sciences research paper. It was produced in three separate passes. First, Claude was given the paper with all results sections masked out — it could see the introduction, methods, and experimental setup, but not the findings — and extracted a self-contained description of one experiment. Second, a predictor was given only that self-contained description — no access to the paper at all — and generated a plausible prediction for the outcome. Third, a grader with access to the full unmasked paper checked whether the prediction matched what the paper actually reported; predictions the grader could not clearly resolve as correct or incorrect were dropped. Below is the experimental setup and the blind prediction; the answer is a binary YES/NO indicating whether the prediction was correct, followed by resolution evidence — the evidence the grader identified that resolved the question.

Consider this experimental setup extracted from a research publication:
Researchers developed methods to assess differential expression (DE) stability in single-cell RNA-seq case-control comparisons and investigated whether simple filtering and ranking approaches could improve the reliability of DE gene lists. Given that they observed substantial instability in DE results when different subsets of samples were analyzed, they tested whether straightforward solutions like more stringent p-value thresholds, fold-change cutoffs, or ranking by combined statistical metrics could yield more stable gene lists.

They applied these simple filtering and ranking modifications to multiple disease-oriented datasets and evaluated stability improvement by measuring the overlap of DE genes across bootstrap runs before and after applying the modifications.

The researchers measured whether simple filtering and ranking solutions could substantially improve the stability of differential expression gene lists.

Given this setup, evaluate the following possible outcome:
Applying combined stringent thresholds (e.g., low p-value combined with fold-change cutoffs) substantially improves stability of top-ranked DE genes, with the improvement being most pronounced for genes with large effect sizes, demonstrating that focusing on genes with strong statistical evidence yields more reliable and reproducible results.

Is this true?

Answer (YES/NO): NO